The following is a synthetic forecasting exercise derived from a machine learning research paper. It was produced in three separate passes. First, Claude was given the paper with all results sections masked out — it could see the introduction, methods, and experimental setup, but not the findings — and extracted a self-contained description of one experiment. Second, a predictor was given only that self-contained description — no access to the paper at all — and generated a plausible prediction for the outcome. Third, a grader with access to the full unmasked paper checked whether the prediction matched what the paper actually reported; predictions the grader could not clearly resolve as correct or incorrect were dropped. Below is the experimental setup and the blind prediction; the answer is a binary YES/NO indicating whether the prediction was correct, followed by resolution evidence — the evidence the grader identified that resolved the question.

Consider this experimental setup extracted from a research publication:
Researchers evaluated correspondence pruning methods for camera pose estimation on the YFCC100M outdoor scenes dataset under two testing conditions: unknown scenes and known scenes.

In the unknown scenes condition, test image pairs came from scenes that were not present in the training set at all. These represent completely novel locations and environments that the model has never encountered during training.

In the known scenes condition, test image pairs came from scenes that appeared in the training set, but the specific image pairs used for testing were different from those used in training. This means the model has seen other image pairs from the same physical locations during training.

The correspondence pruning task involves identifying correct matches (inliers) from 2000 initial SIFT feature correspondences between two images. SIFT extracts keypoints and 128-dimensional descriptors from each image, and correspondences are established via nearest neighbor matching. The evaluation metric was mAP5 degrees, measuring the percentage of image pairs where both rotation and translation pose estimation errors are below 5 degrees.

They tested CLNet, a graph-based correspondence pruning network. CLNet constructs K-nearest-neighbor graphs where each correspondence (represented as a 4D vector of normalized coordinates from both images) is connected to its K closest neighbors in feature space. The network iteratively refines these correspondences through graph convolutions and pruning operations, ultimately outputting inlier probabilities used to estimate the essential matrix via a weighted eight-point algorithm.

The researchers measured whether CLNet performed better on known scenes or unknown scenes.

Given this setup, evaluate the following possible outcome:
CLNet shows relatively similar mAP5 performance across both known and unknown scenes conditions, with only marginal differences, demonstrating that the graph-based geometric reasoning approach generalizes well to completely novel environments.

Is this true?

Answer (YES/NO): NO